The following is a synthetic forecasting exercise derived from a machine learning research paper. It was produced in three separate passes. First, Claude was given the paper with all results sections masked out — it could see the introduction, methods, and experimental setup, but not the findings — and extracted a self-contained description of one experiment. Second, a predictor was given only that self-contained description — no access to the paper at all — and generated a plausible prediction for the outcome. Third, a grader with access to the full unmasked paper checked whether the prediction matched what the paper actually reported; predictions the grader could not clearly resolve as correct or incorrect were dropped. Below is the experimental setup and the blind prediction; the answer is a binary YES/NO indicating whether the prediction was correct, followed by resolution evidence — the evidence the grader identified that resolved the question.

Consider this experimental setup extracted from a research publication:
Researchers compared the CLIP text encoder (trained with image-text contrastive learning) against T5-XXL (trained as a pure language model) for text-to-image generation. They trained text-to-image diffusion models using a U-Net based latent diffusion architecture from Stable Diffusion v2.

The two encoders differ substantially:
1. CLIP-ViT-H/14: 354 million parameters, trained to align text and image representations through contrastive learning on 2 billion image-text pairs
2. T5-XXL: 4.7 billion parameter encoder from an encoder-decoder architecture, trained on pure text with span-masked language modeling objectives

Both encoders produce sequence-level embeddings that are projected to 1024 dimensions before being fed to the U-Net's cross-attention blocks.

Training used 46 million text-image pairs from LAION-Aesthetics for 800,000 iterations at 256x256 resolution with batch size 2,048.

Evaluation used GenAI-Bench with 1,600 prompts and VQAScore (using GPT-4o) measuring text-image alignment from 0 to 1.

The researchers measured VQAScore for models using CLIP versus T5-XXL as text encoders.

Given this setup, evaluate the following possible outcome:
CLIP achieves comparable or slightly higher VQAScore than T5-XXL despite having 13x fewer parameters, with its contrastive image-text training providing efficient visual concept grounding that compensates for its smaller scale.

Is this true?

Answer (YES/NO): NO